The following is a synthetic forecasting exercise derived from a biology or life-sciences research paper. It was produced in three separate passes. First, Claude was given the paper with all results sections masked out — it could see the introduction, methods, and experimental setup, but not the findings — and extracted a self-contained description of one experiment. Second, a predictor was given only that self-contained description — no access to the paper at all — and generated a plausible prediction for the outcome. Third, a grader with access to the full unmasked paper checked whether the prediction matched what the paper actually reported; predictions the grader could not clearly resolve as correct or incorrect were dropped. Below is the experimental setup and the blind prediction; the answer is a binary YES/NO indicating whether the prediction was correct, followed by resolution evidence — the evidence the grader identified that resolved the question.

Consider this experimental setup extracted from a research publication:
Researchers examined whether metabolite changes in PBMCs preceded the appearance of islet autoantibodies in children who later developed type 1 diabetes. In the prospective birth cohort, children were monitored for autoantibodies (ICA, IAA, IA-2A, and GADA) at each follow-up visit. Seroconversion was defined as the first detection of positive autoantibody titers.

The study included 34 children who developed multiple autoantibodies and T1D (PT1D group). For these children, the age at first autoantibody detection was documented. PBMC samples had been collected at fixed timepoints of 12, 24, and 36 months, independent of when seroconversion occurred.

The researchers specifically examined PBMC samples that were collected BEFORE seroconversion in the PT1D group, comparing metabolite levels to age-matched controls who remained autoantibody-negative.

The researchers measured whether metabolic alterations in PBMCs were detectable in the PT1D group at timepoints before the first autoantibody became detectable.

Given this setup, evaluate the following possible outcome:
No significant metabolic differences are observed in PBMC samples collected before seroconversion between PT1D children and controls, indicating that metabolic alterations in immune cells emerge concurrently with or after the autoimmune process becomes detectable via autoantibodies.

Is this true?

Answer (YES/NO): NO